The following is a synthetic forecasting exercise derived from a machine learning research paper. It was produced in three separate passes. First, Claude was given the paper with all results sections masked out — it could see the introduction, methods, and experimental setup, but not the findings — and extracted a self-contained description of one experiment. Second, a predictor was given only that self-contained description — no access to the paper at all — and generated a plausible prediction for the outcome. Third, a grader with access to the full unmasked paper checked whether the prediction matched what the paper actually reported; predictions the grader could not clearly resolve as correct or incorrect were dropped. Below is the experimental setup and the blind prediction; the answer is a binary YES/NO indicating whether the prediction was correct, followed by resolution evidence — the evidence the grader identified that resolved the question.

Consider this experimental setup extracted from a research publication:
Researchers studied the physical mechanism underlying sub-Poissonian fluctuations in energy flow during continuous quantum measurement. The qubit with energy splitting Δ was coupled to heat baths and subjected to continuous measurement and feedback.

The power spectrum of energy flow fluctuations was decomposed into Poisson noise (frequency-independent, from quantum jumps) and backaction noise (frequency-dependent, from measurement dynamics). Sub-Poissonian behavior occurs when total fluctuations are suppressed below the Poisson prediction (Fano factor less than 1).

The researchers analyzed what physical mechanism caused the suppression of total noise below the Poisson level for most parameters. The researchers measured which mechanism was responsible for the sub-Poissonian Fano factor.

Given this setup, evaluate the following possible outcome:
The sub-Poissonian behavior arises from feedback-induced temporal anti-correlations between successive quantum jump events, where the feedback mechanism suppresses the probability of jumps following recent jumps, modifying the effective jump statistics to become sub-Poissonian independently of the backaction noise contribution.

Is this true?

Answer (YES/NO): NO